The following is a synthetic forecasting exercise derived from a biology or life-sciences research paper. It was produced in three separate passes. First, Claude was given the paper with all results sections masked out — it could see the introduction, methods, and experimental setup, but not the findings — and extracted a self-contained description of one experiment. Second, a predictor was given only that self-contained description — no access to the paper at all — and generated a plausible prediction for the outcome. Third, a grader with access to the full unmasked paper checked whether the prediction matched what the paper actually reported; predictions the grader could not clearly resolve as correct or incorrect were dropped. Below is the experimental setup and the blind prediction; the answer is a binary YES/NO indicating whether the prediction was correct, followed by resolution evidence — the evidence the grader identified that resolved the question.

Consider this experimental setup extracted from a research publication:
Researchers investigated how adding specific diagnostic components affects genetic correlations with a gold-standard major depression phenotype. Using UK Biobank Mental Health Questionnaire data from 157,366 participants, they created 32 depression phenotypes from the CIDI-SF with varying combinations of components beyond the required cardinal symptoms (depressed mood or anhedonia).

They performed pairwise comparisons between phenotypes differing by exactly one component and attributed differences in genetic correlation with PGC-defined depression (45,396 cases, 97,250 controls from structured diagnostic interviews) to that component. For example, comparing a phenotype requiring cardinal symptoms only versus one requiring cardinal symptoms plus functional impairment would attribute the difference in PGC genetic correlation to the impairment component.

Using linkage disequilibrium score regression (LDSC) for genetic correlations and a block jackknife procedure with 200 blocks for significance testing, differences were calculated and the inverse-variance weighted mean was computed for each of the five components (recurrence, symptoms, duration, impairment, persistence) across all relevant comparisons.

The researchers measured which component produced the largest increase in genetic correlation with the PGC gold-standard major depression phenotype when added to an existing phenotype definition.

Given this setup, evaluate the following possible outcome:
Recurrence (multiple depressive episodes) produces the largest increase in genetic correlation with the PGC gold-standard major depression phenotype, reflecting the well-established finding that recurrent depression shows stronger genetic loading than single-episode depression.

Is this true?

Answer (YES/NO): YES